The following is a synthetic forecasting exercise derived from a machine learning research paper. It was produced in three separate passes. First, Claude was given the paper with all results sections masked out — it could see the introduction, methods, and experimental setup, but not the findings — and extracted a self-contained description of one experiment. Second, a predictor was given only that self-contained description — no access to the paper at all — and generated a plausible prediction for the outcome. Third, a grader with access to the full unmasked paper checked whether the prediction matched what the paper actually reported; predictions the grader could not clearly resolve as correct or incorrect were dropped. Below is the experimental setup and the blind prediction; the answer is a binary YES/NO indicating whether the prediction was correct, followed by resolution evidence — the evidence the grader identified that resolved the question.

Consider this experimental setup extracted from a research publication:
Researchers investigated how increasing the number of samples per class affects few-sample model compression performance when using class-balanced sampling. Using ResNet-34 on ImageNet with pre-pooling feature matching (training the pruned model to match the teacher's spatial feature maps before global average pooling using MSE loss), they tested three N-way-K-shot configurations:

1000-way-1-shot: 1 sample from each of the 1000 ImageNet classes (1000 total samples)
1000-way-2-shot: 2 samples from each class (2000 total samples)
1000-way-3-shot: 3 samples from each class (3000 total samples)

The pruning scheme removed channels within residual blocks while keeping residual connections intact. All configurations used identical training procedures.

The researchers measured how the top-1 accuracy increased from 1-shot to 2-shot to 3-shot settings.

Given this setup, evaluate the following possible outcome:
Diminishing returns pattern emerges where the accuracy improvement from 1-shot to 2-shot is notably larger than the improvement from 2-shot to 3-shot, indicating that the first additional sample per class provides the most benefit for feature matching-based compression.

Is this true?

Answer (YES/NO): YES